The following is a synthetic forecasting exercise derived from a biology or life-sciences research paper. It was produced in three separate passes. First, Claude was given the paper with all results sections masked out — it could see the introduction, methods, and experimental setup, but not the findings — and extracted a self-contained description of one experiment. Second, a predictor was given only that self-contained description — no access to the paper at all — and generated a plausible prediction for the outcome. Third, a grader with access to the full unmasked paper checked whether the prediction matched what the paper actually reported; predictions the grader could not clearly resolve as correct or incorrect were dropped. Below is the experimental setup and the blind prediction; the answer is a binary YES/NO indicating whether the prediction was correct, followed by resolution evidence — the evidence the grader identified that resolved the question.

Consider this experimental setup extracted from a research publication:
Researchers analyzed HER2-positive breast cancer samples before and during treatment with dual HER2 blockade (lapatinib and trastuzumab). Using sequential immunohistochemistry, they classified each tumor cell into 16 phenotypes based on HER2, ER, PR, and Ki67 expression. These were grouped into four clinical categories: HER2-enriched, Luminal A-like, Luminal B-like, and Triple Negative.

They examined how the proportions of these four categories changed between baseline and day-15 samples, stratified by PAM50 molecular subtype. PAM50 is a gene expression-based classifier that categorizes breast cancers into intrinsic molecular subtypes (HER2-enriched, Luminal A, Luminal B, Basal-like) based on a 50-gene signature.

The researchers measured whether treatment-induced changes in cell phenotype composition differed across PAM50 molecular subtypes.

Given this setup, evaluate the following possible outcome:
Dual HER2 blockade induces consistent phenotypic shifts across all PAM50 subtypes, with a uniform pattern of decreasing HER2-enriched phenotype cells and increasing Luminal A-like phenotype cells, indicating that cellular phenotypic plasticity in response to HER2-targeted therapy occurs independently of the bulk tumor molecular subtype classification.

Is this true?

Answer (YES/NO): NO